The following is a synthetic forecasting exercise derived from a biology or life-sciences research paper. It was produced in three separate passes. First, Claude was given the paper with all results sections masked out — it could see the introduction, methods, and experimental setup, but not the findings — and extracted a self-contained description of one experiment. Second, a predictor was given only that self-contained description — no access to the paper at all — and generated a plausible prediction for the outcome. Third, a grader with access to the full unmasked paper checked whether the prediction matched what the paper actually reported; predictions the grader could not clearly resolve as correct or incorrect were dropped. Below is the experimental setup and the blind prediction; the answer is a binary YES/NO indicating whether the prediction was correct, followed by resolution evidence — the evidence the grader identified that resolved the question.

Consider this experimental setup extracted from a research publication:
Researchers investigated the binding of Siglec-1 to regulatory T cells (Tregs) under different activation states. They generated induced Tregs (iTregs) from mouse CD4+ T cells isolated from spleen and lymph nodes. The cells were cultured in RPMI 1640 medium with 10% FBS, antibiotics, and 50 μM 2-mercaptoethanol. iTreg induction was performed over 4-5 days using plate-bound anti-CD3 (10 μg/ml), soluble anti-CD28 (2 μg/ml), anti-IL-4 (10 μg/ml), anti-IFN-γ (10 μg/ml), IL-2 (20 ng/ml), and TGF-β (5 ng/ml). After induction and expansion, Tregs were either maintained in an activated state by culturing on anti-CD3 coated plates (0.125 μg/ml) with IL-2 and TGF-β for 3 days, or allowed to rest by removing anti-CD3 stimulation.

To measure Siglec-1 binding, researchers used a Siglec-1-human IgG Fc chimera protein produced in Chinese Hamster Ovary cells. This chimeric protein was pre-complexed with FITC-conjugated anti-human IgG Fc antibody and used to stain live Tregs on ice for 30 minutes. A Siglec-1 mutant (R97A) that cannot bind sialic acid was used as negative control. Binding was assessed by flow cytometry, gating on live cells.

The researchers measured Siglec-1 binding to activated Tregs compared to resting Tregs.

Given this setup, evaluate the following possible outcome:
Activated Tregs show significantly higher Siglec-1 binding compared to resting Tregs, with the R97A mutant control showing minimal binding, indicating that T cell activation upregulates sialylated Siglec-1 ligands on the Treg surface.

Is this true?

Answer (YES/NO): YES